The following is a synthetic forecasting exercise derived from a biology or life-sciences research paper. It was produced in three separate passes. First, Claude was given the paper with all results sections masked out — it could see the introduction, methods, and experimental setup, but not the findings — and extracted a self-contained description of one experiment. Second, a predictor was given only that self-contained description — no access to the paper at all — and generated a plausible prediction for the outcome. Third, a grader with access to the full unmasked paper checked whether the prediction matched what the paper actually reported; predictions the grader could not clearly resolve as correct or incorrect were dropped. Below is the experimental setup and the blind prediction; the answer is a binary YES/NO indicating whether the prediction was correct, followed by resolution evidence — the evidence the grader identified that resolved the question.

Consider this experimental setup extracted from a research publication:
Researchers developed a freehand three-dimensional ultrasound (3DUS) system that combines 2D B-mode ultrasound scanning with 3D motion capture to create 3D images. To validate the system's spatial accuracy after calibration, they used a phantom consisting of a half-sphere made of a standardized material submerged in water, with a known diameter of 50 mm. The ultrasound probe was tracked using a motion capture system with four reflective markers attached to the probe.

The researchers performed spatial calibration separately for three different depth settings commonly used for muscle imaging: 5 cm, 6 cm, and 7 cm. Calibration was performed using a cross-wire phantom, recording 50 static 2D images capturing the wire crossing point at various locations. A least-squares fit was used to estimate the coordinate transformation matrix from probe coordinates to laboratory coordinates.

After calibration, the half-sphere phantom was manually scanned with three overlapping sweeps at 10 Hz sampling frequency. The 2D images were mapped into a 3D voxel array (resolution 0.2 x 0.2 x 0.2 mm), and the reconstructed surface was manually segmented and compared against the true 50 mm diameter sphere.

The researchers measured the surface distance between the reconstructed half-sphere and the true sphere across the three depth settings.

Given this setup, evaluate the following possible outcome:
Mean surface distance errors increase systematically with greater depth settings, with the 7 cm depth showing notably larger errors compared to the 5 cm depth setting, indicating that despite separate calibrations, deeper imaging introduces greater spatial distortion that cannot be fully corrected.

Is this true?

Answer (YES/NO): NO